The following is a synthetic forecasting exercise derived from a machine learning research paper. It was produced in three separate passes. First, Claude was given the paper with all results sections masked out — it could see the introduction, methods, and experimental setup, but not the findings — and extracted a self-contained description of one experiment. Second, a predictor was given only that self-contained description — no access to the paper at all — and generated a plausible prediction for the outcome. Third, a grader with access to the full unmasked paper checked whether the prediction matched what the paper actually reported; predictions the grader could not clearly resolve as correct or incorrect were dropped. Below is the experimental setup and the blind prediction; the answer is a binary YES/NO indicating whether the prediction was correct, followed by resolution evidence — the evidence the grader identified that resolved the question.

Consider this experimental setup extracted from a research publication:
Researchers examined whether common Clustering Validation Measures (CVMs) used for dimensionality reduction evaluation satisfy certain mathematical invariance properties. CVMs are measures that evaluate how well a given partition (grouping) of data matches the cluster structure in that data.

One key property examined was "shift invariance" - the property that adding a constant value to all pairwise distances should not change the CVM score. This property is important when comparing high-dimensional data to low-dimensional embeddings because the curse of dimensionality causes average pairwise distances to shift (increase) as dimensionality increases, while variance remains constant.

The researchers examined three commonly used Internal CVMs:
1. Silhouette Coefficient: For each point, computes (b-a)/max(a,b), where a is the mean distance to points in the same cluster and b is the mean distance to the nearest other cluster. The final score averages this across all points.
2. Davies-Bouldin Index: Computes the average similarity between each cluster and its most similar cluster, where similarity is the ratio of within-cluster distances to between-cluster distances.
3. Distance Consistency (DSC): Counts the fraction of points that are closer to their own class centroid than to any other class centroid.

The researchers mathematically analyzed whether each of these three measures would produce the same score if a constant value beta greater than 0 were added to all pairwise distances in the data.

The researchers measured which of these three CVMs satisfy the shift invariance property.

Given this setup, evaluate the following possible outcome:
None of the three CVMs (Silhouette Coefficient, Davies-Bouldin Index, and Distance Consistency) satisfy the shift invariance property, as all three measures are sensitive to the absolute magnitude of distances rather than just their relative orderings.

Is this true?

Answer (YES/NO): NO